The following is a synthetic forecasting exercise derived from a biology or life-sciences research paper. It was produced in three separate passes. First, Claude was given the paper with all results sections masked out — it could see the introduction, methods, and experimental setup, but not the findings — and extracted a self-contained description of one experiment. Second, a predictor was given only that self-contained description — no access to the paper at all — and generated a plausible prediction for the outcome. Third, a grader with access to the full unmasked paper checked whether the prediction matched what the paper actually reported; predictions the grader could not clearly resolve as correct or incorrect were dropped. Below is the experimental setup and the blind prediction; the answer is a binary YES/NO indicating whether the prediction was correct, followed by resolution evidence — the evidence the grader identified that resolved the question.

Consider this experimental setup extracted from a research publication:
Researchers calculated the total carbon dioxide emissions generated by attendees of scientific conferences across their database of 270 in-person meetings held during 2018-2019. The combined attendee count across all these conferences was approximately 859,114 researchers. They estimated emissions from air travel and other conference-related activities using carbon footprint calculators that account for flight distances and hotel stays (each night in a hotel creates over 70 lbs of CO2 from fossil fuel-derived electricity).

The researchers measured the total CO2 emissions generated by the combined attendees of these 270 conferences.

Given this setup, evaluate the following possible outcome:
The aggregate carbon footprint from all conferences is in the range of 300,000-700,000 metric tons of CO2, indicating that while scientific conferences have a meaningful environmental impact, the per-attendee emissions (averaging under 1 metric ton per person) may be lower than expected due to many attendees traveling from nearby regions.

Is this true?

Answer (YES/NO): NO